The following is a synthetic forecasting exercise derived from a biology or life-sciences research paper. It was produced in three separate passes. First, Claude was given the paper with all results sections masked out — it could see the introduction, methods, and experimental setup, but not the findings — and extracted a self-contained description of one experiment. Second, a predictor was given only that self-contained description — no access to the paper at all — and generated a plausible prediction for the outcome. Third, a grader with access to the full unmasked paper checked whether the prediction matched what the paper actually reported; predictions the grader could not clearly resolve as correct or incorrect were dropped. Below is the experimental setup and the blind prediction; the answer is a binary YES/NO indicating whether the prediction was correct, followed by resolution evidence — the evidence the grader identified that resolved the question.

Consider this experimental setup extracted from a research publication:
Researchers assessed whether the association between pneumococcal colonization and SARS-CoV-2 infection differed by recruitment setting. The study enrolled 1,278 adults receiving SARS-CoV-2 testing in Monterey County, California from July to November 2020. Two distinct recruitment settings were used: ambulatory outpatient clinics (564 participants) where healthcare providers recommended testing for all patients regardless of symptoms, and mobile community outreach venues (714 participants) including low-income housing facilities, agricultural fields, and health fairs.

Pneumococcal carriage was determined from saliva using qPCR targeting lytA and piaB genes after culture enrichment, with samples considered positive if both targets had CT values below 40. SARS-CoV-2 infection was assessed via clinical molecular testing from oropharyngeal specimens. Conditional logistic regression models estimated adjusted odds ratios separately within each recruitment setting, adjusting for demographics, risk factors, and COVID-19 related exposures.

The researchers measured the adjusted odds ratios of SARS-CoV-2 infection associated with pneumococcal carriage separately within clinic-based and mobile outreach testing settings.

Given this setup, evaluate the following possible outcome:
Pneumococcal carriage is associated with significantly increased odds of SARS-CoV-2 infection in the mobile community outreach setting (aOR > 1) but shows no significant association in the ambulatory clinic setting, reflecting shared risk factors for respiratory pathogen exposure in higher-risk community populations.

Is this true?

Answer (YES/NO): NO